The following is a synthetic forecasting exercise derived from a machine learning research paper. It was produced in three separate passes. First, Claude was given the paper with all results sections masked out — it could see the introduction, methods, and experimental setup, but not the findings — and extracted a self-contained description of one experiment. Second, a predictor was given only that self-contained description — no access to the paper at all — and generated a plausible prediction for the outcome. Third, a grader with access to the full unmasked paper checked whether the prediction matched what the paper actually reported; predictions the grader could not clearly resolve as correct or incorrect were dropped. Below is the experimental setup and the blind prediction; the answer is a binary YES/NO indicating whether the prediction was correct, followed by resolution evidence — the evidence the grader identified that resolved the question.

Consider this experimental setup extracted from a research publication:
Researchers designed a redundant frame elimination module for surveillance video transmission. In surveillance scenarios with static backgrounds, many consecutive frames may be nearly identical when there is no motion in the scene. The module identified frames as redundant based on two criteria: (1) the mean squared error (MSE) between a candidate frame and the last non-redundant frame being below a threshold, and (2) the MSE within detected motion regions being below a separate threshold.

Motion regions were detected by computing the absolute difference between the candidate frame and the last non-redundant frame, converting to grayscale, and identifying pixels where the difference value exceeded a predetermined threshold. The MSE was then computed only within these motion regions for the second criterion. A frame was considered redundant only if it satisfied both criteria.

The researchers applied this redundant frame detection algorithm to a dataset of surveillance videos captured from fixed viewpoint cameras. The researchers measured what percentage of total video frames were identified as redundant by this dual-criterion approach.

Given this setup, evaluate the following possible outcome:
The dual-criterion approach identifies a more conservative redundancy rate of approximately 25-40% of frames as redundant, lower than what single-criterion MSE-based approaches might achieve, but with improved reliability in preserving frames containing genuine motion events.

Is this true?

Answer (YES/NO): NO